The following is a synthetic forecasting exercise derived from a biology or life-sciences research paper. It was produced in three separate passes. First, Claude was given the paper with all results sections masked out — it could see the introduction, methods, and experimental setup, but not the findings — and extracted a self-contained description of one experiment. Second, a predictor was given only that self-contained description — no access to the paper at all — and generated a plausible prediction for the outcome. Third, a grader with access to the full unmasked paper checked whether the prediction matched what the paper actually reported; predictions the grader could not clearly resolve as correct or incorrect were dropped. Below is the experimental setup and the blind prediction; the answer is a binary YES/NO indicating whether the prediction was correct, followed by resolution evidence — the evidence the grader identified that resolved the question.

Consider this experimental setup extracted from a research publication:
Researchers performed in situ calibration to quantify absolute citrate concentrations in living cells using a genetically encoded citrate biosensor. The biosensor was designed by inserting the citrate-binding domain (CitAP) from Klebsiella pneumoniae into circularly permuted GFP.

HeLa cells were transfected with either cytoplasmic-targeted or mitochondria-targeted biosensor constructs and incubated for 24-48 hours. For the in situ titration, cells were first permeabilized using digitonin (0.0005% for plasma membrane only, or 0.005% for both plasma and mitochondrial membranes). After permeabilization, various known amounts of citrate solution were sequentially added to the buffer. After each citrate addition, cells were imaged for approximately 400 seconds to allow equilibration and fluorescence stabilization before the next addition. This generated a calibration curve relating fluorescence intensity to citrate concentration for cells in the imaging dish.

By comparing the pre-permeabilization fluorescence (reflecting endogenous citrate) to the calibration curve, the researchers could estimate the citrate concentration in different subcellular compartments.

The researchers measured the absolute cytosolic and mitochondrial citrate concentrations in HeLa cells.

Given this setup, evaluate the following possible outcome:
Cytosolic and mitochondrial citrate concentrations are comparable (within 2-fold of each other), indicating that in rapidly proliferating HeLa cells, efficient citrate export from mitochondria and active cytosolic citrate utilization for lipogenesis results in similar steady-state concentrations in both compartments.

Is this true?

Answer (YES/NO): NO